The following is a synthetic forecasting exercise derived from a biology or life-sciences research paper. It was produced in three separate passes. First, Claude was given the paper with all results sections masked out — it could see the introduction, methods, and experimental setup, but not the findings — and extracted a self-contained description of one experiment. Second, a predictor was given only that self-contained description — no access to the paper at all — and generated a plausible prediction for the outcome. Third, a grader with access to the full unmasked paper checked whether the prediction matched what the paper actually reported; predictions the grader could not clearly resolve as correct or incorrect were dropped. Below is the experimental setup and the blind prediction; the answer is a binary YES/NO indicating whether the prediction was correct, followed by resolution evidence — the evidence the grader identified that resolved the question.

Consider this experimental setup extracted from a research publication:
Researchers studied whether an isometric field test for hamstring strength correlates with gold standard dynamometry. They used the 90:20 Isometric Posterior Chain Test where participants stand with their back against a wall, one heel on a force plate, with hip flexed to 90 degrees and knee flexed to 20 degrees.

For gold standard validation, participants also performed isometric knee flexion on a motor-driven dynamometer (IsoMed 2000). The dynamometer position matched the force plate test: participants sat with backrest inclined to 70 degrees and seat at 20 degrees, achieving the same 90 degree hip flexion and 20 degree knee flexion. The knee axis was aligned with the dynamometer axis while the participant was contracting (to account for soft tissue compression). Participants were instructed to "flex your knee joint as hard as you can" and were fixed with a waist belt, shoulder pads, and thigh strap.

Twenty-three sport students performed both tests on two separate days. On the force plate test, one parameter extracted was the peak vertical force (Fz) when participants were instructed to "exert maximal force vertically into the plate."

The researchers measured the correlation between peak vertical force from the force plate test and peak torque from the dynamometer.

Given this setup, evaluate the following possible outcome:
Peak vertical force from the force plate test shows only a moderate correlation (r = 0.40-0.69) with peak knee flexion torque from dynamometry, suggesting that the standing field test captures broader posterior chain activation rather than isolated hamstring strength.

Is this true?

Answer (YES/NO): NO